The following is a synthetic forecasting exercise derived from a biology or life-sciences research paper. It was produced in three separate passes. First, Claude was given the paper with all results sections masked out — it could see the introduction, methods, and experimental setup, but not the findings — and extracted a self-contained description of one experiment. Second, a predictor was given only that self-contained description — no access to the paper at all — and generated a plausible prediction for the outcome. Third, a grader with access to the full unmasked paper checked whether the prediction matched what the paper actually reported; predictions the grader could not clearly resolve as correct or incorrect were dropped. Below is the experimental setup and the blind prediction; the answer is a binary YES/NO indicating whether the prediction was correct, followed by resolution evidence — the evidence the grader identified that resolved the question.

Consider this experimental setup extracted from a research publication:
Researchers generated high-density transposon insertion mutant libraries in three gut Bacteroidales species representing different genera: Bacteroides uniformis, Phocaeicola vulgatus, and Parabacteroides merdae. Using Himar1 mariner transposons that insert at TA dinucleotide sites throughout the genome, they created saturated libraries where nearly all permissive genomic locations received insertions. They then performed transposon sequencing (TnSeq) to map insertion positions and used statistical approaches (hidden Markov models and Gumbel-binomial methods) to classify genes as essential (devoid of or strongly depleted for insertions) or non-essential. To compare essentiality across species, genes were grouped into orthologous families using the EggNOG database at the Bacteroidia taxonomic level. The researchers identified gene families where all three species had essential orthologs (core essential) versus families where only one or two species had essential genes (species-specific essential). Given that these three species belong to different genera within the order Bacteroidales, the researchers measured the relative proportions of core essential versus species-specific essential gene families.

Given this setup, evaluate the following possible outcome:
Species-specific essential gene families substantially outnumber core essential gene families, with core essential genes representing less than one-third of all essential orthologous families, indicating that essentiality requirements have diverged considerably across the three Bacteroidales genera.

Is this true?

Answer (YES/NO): NO